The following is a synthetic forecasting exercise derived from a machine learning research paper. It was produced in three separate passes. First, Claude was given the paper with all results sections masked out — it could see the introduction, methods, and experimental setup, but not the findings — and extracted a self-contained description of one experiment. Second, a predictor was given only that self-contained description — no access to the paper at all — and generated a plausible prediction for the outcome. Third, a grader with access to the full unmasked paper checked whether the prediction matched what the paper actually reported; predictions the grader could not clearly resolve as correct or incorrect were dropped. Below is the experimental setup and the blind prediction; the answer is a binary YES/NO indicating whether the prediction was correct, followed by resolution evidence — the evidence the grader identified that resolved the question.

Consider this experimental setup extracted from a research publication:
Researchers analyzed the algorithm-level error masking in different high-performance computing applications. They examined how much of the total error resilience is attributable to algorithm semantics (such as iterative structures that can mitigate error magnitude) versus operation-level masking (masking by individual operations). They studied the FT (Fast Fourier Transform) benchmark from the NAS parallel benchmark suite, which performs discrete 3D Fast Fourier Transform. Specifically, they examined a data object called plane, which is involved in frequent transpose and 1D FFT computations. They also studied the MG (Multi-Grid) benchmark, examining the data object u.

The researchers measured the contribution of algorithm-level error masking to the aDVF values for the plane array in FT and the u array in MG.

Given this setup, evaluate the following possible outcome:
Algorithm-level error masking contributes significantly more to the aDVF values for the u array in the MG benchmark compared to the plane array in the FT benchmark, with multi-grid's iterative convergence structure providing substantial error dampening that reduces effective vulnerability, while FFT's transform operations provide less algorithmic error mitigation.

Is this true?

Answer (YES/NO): NO